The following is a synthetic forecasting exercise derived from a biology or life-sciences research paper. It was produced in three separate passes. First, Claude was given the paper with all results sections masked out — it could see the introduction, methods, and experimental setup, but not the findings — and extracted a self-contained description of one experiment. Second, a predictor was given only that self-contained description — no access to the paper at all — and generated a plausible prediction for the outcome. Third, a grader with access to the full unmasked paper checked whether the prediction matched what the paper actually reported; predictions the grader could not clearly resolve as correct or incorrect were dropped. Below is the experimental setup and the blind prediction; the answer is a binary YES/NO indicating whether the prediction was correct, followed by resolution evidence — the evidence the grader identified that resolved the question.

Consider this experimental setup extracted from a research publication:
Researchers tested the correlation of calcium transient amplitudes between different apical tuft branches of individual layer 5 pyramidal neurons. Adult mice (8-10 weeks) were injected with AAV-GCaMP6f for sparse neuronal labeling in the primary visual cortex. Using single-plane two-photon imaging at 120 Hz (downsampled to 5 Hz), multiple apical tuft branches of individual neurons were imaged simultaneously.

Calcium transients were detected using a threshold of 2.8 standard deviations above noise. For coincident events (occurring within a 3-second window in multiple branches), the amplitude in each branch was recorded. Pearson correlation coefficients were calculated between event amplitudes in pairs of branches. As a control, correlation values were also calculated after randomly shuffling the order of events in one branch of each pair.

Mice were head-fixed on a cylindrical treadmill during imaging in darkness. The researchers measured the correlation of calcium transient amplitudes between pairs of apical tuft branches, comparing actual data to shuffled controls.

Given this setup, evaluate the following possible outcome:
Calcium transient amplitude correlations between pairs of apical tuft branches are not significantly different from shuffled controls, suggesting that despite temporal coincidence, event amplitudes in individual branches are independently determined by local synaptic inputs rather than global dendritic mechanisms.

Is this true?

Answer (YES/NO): NO